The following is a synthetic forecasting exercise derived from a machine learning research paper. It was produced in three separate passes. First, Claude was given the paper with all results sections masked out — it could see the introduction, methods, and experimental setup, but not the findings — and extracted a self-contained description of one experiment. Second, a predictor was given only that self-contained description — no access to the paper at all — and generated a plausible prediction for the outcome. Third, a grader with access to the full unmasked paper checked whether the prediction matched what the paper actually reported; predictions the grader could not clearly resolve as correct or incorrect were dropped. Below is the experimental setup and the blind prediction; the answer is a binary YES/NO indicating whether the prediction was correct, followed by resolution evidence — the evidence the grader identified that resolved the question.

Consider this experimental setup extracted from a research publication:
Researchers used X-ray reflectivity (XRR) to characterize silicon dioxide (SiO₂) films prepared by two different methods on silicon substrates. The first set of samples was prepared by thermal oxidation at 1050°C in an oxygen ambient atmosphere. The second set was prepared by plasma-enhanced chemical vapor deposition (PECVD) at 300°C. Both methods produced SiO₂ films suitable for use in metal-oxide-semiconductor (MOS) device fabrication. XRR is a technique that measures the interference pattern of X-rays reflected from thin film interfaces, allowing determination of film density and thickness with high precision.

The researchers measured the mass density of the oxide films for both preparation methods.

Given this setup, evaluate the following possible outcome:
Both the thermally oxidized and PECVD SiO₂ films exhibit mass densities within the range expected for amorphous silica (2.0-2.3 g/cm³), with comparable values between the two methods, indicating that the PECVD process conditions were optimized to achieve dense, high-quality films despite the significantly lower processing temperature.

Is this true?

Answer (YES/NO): NO